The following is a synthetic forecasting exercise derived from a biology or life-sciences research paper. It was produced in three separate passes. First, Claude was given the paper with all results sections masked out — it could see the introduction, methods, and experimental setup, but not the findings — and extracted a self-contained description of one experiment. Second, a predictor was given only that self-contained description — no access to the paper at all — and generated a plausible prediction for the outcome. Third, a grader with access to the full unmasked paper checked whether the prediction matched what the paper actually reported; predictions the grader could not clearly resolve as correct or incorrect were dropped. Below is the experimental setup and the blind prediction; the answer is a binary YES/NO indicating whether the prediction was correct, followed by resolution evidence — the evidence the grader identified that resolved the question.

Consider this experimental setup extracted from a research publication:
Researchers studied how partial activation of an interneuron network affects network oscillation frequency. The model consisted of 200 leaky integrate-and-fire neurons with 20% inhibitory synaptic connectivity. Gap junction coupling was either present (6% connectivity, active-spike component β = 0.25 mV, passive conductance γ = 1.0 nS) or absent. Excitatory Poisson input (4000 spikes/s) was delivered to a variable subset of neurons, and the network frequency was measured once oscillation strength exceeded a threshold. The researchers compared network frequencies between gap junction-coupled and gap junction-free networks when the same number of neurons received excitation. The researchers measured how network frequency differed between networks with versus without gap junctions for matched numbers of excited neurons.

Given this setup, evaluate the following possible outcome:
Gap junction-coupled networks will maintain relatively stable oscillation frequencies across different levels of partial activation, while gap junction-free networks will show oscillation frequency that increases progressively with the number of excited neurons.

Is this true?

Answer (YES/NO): NO